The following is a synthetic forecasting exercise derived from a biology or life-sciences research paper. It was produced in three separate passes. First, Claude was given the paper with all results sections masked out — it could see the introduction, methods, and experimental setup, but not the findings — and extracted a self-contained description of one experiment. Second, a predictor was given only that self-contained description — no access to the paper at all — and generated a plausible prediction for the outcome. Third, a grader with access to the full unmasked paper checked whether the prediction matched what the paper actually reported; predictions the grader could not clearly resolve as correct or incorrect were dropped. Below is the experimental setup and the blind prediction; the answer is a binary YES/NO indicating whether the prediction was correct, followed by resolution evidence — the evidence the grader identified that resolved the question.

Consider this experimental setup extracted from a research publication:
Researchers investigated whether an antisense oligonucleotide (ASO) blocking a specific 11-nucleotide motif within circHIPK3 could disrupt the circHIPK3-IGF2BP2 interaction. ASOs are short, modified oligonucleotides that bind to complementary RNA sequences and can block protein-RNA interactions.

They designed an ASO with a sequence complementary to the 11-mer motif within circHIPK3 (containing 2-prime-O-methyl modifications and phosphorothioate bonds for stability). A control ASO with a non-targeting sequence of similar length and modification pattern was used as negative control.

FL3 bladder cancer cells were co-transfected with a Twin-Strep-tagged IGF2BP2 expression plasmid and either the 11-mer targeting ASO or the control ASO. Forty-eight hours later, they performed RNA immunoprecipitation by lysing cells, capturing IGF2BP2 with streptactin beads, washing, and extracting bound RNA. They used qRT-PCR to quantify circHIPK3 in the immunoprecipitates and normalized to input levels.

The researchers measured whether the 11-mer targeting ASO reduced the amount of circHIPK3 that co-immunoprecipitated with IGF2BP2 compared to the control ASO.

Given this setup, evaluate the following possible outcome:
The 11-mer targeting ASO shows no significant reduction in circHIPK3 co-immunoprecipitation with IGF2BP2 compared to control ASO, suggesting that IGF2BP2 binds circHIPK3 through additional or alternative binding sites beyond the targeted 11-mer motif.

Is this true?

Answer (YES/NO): NO